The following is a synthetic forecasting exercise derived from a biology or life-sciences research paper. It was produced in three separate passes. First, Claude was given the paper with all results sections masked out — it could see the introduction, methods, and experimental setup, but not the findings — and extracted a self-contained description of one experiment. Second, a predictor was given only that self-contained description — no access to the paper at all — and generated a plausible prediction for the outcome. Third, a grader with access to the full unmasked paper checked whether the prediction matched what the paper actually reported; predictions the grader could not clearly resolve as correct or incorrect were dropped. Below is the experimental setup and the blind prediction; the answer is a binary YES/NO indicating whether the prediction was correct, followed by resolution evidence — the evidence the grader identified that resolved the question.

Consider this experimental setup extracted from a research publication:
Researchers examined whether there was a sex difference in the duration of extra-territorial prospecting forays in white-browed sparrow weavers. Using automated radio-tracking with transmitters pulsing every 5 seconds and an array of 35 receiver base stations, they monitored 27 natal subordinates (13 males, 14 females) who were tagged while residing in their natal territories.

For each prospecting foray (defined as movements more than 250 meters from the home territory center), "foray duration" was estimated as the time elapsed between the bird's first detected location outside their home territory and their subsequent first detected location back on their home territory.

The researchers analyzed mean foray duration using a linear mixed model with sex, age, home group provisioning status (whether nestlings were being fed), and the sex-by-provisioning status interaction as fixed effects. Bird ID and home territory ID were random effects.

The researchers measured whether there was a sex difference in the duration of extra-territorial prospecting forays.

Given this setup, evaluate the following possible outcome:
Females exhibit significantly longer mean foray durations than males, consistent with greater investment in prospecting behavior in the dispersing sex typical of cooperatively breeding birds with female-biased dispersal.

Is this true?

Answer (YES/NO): NO